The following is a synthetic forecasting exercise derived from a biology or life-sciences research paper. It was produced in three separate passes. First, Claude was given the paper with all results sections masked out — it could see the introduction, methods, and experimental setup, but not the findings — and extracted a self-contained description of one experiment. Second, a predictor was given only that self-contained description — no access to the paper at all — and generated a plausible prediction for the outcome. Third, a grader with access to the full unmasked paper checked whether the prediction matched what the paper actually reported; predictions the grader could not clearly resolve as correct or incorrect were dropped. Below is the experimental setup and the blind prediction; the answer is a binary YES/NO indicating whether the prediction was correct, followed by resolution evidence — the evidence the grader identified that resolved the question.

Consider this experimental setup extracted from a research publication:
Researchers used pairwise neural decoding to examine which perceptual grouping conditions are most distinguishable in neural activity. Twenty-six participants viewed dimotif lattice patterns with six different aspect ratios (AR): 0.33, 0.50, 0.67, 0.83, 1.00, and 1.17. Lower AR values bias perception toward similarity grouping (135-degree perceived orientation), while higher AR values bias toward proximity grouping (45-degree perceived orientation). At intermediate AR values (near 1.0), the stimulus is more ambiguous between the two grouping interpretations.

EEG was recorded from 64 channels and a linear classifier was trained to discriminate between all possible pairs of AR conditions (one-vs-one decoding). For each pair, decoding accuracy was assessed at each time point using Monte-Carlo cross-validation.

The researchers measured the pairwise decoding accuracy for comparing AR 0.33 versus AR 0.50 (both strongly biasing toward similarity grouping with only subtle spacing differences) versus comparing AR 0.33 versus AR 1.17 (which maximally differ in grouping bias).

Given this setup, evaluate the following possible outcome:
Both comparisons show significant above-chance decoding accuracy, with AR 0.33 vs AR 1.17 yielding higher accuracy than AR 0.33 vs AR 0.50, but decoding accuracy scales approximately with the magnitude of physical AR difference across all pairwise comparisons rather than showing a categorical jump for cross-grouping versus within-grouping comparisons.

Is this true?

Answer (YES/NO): NO